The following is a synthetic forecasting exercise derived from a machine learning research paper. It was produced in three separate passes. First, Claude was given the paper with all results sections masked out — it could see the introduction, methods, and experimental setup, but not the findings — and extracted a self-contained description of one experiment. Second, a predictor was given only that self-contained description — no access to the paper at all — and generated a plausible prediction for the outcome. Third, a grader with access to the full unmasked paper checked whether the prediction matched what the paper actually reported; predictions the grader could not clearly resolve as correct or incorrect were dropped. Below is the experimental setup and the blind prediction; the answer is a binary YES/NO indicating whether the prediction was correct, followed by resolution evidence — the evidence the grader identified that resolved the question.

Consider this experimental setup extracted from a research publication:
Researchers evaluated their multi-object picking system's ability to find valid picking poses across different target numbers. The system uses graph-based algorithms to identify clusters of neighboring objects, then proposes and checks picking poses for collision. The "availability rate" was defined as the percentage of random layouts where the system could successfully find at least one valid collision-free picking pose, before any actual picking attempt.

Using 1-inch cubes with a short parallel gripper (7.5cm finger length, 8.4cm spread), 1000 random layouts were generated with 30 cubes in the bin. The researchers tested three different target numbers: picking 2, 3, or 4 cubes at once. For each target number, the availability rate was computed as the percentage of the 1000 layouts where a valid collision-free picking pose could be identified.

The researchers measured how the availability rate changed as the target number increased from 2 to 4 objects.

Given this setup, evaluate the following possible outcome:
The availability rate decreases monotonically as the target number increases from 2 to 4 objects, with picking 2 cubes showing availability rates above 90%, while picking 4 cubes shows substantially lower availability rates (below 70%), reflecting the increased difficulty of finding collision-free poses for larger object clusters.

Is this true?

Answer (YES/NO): YES